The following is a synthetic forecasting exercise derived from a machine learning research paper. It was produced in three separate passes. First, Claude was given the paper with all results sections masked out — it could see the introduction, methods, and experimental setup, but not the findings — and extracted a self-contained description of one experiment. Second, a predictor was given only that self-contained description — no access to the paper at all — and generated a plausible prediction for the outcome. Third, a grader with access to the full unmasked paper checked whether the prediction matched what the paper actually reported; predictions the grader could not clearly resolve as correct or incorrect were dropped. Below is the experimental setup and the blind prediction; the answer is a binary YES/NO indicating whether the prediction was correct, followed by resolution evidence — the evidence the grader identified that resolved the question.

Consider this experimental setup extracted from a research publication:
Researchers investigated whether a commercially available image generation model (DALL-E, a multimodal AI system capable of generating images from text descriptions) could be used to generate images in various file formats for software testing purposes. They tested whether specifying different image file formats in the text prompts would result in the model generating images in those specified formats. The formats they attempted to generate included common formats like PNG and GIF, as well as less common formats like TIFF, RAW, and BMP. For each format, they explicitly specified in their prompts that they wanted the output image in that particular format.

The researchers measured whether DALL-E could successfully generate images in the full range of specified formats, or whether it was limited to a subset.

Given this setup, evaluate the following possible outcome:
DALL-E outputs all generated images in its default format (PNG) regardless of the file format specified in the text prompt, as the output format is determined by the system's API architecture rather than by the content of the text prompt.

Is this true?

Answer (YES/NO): NO